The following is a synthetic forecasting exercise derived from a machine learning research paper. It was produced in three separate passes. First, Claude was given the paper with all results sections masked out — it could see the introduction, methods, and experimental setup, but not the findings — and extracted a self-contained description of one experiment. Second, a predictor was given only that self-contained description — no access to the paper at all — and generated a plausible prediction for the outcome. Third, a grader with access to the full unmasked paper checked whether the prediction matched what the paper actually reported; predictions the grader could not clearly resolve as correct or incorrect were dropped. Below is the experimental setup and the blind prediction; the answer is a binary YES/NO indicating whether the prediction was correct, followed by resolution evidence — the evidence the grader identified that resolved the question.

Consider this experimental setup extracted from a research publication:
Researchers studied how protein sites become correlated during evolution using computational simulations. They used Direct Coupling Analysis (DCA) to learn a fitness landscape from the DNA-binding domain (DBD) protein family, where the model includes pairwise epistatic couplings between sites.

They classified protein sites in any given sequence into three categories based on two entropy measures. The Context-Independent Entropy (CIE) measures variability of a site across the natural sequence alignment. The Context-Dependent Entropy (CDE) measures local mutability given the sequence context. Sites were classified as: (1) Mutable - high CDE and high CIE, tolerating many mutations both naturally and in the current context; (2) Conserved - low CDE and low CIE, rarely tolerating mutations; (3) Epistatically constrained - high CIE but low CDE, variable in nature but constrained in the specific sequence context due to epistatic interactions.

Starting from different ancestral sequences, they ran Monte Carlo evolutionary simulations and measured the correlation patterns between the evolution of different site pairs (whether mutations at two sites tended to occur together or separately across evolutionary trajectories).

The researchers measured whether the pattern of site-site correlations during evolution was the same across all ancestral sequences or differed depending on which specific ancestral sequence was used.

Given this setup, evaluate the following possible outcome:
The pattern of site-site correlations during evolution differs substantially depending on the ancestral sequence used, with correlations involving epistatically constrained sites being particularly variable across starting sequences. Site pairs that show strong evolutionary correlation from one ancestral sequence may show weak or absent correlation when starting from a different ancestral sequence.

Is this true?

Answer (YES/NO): YES